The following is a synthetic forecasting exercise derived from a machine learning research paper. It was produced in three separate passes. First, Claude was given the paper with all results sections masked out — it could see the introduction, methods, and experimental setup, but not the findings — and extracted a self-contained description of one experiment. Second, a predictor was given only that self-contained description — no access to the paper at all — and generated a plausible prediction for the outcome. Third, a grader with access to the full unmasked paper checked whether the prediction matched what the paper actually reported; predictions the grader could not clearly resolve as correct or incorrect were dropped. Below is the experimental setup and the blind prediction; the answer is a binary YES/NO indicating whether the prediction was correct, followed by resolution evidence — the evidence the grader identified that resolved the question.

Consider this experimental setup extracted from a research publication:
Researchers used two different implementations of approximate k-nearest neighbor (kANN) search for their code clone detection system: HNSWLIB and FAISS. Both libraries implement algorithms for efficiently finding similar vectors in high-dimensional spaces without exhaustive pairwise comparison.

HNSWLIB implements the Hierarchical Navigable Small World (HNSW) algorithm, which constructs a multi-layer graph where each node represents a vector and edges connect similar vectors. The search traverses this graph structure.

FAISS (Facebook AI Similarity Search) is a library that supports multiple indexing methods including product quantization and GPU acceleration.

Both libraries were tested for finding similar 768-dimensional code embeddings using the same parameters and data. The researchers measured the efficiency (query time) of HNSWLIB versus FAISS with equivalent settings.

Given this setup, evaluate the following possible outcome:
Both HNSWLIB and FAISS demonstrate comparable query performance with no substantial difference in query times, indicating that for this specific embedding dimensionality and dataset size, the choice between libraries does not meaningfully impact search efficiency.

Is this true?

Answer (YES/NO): NO